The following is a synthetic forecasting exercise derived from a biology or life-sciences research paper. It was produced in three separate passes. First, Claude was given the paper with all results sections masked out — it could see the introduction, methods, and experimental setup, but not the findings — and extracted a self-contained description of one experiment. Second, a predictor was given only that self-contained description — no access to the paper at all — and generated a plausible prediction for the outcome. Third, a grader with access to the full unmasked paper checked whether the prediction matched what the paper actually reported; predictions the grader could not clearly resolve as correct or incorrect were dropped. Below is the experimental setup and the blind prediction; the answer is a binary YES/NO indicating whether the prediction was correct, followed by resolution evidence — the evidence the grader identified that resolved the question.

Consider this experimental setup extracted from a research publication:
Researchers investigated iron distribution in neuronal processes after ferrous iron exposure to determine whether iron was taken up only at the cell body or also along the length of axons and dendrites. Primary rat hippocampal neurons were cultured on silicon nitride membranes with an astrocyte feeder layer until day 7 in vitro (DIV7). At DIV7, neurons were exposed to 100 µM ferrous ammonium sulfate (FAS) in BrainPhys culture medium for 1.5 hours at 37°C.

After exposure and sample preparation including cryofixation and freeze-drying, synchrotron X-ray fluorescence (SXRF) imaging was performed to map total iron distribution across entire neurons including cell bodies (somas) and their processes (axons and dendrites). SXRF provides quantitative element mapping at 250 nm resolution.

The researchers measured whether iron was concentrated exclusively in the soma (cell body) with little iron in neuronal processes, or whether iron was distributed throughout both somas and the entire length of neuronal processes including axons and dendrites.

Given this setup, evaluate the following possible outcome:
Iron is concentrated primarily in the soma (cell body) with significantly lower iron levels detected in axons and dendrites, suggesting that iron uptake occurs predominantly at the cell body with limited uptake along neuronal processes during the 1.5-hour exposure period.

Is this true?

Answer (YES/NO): NO